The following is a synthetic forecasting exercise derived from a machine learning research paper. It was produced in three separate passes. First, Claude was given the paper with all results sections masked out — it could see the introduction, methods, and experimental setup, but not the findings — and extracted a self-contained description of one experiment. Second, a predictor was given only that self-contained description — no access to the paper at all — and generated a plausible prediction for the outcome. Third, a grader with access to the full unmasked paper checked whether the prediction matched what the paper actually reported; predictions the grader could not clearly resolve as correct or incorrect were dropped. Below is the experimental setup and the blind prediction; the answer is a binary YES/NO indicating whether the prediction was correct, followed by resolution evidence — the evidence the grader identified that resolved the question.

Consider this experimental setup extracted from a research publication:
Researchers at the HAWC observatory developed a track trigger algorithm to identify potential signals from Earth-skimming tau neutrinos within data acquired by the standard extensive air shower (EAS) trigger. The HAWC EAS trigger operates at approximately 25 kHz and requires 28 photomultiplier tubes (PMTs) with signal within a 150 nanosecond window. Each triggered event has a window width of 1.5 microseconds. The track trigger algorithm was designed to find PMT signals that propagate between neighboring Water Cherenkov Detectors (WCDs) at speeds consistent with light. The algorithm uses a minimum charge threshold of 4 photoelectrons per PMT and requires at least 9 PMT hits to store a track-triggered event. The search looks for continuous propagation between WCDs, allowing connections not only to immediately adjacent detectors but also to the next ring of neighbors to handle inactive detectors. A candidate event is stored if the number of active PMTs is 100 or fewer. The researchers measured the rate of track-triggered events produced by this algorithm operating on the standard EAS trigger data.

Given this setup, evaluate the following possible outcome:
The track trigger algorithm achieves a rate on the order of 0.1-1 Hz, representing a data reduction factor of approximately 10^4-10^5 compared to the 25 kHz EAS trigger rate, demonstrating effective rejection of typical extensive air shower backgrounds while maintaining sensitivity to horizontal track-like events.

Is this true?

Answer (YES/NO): NO